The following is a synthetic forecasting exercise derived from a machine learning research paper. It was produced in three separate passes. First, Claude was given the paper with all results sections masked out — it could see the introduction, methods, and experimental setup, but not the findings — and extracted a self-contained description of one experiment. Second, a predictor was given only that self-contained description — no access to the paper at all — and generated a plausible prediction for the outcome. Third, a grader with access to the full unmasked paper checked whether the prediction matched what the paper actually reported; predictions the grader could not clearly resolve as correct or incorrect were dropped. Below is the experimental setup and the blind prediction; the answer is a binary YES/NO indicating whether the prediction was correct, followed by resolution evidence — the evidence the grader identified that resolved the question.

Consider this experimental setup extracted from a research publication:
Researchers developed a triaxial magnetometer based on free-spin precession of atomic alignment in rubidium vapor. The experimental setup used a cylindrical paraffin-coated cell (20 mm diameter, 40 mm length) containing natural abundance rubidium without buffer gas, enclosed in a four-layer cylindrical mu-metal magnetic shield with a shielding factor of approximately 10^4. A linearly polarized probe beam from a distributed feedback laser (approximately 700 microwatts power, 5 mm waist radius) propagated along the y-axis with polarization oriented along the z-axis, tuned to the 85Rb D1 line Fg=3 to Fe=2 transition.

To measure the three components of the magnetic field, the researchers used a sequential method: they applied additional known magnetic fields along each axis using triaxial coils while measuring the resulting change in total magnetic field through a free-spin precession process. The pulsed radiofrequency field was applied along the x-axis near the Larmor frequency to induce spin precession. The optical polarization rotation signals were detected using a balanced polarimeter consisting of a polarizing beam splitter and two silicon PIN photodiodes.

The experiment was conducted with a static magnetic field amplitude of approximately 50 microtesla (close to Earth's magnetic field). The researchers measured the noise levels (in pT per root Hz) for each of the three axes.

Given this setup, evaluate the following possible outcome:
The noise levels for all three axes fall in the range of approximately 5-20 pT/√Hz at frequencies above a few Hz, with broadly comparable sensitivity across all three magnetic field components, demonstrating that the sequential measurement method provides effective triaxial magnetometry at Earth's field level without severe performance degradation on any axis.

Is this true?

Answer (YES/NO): YES